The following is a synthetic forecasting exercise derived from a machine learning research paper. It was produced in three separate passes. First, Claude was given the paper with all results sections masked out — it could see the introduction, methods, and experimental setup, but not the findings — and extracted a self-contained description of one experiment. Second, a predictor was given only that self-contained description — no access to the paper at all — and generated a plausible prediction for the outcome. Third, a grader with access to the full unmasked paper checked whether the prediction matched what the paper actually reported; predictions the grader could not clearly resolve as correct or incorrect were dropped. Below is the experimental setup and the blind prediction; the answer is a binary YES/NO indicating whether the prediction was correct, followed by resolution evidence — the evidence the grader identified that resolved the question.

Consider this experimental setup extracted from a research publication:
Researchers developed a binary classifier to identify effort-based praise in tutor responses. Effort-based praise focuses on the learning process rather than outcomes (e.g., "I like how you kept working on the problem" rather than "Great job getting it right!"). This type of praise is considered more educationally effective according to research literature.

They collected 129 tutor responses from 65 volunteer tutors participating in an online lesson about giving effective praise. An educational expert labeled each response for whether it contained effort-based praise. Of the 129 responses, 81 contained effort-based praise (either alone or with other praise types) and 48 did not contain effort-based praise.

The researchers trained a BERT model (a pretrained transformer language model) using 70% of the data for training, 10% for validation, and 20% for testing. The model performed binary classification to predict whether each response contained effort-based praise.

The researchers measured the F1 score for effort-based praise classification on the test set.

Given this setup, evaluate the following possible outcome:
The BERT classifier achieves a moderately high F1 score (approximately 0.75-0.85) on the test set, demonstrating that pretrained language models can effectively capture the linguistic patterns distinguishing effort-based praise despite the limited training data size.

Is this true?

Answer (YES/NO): YES